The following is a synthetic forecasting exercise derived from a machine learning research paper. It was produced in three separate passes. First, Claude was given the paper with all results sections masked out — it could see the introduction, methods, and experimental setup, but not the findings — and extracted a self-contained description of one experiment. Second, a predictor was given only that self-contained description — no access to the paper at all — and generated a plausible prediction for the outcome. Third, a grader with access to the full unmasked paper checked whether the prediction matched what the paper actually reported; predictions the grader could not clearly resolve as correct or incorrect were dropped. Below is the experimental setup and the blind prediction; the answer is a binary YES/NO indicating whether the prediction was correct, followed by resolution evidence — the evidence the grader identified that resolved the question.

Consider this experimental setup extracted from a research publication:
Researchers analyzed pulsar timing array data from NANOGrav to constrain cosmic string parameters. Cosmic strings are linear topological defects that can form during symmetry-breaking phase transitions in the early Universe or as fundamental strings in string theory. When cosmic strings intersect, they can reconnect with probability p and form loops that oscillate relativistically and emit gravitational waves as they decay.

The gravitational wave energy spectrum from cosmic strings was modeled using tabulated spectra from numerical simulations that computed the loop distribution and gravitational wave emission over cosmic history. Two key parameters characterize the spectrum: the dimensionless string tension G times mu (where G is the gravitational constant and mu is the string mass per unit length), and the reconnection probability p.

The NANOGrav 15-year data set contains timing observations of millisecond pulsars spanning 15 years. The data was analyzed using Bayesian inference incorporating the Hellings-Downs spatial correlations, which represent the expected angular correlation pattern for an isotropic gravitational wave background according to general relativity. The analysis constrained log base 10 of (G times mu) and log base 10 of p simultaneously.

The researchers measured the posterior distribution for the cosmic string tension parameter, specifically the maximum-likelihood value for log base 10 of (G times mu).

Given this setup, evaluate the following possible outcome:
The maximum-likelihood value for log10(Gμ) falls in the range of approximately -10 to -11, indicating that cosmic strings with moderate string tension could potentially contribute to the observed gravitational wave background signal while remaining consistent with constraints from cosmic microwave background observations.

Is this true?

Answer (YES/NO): NO